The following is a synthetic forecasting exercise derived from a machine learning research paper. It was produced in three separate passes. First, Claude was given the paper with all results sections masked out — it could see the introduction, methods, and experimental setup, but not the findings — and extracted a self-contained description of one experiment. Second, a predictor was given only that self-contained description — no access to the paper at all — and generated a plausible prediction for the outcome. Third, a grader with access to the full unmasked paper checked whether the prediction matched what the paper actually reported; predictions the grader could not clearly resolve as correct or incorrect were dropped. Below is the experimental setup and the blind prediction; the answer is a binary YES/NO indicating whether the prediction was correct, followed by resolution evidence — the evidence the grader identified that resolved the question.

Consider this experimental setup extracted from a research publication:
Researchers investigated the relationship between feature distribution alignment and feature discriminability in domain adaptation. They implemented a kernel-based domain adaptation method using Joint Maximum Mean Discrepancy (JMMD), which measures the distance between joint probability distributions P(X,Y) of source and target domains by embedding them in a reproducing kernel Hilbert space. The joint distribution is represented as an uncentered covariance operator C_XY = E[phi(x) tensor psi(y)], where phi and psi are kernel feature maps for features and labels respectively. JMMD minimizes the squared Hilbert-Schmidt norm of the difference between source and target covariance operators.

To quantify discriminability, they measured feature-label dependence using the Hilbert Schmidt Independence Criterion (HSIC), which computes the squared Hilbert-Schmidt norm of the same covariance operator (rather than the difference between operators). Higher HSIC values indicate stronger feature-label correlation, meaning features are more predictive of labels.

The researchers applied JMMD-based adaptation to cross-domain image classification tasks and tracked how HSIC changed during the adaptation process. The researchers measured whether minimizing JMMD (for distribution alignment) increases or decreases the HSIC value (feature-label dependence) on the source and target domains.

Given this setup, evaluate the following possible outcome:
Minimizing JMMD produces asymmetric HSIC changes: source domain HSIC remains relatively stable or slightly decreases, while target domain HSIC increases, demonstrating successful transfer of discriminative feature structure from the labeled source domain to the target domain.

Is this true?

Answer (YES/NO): NO